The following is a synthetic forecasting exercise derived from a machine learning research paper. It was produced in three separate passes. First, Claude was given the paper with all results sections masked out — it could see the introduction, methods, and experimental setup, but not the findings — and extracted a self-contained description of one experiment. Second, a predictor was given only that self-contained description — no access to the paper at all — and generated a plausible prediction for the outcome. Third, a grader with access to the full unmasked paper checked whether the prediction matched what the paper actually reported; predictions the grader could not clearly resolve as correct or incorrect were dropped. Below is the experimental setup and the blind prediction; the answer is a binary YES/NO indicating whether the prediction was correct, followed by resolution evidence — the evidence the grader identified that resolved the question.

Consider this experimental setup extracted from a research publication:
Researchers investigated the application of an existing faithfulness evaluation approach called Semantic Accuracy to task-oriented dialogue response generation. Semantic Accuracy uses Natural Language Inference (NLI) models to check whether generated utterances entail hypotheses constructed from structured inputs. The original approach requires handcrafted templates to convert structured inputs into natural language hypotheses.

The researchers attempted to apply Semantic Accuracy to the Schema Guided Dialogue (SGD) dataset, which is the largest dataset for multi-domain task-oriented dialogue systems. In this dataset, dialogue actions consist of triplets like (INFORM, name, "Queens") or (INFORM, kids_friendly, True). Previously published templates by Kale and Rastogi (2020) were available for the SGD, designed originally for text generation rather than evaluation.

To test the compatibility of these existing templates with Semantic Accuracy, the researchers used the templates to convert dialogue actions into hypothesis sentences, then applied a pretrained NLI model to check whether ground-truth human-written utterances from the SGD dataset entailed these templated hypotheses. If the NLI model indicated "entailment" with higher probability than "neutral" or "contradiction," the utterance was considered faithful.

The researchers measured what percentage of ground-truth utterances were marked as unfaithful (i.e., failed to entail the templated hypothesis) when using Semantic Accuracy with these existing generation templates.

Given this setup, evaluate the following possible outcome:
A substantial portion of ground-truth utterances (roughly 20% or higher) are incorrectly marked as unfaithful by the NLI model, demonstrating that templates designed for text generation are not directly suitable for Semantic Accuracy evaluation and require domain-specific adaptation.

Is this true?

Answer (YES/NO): YES